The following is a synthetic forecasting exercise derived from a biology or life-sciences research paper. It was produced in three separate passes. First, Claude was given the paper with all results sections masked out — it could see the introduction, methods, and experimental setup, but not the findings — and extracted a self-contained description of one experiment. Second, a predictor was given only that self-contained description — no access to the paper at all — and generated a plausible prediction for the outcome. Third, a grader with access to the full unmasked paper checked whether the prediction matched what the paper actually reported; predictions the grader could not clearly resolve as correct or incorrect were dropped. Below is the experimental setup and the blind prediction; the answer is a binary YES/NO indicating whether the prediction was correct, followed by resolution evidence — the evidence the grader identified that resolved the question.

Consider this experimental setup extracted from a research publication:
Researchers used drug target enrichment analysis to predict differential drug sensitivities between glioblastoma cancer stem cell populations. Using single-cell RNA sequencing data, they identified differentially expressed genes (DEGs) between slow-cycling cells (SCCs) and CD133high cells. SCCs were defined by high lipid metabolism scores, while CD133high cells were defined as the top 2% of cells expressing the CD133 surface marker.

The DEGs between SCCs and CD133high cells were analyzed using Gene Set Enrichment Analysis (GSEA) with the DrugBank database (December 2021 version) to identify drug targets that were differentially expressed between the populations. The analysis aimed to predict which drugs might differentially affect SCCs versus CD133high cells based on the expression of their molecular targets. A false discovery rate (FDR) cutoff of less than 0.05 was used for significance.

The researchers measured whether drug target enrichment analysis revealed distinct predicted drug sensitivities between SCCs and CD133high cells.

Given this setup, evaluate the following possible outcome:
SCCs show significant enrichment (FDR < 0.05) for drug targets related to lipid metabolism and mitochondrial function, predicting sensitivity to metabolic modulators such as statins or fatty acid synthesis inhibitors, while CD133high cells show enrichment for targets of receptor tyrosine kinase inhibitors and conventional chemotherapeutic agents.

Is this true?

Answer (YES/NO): NO